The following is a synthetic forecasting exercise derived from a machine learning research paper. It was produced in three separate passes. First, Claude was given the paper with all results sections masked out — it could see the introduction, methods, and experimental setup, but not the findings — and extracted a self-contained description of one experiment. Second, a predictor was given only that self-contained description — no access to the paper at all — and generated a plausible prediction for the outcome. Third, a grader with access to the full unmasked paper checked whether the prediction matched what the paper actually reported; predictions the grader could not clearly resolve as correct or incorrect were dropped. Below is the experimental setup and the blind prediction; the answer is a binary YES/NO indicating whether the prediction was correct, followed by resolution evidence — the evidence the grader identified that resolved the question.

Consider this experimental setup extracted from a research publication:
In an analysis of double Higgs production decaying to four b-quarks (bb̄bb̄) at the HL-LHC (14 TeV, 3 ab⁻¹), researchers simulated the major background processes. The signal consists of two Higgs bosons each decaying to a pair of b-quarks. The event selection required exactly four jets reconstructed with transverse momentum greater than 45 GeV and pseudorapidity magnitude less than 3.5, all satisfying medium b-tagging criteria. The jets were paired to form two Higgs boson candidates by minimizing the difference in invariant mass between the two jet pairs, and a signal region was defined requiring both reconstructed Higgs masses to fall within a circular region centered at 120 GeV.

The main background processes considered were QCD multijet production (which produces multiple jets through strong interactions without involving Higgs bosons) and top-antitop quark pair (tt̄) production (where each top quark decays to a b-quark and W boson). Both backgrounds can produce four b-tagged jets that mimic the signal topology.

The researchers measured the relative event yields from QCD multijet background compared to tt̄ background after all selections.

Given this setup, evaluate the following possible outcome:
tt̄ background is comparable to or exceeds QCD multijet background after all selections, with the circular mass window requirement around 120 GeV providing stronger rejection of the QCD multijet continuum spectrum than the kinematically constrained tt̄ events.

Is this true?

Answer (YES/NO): NO